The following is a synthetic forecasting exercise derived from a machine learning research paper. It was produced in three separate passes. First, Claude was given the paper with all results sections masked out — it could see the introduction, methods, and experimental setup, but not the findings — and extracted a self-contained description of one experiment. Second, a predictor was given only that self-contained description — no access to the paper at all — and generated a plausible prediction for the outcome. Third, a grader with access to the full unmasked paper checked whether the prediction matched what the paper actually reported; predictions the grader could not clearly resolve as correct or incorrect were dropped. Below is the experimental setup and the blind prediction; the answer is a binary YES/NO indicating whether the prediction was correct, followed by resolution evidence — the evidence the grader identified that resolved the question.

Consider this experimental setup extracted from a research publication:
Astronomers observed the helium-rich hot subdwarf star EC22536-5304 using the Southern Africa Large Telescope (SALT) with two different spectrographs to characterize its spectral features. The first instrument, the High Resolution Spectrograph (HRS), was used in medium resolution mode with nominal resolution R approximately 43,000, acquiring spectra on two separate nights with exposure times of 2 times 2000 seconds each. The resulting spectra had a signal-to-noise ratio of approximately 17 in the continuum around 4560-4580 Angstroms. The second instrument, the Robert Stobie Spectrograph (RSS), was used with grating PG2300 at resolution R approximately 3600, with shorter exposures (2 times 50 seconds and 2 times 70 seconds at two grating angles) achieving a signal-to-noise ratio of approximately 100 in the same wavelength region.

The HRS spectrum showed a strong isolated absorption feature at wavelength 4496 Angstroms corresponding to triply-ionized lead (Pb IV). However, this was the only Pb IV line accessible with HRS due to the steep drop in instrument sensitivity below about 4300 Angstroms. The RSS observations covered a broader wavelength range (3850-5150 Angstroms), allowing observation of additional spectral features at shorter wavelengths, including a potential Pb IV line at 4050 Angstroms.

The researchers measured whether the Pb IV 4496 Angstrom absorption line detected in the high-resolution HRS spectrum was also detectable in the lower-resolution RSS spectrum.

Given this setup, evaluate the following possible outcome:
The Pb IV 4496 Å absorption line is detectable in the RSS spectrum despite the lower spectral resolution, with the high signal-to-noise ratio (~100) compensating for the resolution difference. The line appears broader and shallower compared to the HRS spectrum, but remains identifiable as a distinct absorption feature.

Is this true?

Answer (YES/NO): YES